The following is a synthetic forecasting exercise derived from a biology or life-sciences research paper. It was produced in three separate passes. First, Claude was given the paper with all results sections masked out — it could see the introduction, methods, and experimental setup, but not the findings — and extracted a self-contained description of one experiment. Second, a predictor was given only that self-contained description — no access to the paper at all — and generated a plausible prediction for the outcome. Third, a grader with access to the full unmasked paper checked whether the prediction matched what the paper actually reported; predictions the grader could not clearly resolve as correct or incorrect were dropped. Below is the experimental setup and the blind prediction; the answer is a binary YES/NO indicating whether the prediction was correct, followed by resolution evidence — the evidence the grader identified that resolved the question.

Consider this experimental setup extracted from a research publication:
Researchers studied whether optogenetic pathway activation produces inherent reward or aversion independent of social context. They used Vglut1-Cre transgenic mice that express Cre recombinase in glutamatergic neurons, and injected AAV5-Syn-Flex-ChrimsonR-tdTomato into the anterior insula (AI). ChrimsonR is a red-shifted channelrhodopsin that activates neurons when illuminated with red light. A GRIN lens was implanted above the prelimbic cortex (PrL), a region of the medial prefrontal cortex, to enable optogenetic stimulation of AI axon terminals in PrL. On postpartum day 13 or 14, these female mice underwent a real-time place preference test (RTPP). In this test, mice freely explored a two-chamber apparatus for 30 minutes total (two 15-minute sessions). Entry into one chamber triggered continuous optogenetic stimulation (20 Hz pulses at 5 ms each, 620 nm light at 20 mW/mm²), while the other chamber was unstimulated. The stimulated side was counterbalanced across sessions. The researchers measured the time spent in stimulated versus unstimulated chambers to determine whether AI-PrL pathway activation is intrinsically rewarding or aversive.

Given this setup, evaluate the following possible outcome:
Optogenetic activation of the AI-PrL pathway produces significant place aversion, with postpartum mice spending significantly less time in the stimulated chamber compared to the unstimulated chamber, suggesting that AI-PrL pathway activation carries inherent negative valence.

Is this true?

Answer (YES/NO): NO